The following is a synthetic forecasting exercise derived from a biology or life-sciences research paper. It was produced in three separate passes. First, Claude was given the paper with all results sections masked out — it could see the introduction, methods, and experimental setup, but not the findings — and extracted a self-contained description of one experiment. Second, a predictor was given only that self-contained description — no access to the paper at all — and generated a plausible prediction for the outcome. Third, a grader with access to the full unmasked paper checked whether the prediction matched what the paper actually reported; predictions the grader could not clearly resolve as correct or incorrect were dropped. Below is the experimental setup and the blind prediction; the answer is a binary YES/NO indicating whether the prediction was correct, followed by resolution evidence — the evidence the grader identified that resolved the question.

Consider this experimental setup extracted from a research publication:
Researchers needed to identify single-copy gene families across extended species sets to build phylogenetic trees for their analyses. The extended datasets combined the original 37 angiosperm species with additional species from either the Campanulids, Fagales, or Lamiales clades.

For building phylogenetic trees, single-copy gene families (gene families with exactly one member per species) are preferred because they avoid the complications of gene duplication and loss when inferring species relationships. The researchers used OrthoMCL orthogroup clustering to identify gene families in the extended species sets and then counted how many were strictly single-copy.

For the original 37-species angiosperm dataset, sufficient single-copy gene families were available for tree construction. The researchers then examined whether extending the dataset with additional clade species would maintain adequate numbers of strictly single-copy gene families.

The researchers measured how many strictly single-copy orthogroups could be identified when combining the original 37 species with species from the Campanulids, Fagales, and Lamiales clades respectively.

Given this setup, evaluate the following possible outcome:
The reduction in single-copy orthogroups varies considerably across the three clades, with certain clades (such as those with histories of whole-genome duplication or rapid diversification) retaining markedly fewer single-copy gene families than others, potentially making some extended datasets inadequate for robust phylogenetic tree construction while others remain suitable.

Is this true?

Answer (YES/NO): NO